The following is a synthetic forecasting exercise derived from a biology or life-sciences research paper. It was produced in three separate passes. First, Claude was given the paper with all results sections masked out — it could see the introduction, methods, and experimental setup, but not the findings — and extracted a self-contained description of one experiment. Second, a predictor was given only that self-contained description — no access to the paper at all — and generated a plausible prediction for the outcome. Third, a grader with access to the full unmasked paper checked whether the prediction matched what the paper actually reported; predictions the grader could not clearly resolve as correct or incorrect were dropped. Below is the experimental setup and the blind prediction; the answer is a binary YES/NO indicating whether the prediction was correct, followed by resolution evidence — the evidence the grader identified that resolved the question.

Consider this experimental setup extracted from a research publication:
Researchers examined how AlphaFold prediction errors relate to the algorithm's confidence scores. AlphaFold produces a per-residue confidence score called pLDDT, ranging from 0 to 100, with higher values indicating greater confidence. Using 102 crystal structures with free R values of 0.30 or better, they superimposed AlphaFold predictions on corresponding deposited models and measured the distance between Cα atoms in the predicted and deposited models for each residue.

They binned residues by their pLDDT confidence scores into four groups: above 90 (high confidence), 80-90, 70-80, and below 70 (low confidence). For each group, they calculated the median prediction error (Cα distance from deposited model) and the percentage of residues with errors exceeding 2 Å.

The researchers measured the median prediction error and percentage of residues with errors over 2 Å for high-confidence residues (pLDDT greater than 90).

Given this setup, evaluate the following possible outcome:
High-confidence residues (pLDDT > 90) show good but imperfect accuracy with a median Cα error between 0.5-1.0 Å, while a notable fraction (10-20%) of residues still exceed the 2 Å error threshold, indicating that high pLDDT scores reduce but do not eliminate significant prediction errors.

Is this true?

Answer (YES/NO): YES